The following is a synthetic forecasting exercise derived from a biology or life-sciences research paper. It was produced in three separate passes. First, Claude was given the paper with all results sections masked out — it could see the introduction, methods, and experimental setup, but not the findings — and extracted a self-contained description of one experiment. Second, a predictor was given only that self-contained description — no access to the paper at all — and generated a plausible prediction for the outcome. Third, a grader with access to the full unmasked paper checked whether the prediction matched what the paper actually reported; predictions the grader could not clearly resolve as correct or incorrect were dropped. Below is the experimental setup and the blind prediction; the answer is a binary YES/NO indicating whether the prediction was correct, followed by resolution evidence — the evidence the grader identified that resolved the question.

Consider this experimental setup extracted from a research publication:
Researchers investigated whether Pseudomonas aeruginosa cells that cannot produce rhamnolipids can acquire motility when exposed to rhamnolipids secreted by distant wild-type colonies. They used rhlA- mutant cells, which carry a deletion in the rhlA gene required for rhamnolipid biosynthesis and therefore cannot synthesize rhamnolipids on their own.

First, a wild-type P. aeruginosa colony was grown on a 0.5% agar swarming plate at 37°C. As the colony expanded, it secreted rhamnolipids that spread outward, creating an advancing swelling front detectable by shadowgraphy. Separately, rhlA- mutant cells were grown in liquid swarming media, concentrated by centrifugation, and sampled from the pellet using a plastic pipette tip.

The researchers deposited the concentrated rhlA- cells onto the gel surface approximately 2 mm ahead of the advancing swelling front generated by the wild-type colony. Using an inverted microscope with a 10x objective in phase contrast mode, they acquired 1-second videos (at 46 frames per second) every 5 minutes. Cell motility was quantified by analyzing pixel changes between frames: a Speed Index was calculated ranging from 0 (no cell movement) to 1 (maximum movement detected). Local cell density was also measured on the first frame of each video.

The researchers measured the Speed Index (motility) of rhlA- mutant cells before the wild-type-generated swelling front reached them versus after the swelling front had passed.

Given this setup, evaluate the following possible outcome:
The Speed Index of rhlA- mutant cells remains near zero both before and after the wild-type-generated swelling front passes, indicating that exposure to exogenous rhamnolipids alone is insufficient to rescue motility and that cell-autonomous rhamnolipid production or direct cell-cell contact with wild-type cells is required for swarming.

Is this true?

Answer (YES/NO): NO